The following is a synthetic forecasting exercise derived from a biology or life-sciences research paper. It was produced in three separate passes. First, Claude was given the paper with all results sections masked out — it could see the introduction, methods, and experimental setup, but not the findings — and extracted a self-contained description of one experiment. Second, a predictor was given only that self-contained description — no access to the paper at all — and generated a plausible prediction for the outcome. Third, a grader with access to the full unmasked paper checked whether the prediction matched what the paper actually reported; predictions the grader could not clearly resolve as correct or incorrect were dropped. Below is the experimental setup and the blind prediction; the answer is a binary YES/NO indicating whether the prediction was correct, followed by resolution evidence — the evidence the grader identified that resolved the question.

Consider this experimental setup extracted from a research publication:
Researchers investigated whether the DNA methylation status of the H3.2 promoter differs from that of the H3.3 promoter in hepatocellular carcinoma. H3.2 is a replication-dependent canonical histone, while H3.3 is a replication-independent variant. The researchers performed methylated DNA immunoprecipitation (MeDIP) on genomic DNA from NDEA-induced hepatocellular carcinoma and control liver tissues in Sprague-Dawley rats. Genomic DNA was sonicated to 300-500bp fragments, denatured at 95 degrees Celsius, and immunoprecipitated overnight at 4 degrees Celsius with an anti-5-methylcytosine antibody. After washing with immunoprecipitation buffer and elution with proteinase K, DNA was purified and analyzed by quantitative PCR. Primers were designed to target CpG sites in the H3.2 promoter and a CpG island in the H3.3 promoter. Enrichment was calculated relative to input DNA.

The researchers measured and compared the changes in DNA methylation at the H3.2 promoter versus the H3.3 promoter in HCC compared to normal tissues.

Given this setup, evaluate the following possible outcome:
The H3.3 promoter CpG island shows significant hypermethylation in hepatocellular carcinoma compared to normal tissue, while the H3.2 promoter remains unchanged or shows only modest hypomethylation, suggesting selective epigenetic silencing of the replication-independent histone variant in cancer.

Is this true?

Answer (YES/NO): NO